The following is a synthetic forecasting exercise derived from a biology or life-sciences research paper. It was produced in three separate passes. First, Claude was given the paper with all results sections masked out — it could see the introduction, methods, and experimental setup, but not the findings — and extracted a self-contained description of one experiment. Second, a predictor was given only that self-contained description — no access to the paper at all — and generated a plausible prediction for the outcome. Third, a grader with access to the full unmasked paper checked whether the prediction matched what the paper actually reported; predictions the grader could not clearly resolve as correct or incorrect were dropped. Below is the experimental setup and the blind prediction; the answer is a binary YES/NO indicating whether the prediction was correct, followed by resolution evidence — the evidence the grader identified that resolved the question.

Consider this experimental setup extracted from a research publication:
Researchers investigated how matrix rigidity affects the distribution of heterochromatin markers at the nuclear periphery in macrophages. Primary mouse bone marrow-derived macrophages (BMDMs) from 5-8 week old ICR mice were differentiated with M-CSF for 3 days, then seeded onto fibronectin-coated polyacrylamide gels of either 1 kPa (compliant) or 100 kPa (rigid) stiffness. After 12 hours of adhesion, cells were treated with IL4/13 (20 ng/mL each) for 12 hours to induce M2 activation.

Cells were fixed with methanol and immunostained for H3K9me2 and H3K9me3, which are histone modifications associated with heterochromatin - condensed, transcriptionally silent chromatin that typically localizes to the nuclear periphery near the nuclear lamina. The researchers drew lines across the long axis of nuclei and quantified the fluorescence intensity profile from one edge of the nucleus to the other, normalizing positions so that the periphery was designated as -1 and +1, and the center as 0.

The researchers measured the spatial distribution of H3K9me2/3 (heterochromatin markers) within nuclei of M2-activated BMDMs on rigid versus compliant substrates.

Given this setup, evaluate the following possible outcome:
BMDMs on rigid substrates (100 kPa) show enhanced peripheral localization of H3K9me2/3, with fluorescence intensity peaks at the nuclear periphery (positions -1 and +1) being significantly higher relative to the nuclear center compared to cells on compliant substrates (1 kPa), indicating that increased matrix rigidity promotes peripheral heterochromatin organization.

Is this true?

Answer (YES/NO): NO